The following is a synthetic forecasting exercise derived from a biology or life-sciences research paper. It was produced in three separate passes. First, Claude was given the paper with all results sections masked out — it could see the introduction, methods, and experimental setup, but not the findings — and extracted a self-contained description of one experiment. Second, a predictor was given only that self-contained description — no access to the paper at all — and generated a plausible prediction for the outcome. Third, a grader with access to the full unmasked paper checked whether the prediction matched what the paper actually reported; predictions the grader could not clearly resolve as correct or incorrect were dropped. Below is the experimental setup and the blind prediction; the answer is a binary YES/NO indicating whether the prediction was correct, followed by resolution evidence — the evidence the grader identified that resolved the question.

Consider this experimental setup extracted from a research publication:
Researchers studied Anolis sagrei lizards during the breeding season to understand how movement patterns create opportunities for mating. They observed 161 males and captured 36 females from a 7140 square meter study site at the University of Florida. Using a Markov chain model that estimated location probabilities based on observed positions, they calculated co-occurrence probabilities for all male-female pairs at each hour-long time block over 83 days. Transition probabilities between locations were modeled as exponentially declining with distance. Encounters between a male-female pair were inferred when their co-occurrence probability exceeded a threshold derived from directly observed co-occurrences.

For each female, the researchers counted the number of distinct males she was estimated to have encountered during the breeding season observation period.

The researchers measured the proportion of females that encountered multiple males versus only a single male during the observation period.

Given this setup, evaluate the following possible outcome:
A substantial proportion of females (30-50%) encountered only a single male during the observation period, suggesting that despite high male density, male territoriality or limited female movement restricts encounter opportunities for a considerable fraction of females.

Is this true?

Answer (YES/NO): NO